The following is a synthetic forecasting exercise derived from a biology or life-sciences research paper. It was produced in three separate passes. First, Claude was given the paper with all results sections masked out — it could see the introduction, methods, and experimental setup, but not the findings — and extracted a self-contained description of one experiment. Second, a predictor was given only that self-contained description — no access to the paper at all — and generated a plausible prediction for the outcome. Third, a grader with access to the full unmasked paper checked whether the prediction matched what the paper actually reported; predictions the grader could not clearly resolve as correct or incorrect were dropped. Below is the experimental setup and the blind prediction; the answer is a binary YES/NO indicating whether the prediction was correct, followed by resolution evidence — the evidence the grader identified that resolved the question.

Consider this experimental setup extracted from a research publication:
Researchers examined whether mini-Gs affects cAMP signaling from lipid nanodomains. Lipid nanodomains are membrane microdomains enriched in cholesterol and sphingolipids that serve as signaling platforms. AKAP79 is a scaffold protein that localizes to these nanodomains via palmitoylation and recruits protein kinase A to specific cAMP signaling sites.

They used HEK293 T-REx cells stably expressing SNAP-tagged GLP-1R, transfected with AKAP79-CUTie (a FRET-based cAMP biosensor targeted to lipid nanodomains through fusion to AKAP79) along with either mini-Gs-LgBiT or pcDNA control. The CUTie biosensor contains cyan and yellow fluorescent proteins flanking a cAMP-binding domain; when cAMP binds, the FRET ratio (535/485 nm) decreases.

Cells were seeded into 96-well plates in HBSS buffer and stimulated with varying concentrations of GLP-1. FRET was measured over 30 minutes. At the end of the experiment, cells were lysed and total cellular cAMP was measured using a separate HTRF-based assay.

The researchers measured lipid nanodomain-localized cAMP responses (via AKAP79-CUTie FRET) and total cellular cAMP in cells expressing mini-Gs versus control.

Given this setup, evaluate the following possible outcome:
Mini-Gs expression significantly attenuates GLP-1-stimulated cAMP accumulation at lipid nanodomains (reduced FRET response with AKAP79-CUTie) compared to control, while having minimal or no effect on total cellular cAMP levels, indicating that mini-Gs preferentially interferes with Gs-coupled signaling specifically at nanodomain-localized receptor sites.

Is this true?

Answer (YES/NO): NO